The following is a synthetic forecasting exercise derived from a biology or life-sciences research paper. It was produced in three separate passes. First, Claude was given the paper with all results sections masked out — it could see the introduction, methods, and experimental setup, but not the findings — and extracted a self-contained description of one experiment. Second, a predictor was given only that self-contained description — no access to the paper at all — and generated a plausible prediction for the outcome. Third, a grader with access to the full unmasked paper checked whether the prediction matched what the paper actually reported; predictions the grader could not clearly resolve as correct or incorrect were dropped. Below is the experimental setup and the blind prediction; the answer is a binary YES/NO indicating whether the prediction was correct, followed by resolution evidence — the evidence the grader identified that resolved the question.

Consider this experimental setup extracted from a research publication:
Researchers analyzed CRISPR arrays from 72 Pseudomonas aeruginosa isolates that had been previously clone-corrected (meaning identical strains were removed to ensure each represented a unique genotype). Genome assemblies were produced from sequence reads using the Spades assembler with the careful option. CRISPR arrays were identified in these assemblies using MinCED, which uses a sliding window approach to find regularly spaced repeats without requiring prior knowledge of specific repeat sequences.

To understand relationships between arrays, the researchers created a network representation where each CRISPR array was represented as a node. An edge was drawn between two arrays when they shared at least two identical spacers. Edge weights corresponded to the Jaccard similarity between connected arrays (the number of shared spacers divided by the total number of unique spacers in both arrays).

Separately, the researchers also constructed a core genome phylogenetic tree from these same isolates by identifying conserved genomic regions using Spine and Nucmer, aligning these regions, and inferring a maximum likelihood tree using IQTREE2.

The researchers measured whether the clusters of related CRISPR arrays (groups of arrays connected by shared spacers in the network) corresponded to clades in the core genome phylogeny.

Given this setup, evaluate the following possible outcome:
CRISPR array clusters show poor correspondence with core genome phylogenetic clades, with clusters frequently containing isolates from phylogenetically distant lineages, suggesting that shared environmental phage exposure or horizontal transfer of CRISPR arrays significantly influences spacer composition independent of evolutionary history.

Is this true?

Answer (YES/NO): YES